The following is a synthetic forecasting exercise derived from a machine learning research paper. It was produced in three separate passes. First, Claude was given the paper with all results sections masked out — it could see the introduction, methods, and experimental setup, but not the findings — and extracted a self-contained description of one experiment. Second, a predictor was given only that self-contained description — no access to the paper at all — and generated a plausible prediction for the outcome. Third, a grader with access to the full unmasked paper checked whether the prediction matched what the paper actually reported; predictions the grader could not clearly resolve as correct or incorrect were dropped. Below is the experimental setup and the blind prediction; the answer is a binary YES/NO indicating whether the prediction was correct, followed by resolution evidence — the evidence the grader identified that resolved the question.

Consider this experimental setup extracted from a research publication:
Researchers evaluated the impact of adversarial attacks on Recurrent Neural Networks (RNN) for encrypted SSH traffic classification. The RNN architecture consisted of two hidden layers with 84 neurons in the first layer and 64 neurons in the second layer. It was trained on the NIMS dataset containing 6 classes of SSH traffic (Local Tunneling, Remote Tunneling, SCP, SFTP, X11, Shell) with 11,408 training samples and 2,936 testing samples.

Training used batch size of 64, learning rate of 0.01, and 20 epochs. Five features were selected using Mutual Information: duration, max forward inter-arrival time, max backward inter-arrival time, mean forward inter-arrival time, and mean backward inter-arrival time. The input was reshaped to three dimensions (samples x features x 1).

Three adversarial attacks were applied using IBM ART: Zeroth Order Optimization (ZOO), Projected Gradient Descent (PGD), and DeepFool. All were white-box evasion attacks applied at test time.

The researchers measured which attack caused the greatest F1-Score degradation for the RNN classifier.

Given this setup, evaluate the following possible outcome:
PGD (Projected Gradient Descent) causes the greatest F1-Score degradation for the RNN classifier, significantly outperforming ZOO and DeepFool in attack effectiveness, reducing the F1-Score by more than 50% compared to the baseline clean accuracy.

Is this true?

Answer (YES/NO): NO